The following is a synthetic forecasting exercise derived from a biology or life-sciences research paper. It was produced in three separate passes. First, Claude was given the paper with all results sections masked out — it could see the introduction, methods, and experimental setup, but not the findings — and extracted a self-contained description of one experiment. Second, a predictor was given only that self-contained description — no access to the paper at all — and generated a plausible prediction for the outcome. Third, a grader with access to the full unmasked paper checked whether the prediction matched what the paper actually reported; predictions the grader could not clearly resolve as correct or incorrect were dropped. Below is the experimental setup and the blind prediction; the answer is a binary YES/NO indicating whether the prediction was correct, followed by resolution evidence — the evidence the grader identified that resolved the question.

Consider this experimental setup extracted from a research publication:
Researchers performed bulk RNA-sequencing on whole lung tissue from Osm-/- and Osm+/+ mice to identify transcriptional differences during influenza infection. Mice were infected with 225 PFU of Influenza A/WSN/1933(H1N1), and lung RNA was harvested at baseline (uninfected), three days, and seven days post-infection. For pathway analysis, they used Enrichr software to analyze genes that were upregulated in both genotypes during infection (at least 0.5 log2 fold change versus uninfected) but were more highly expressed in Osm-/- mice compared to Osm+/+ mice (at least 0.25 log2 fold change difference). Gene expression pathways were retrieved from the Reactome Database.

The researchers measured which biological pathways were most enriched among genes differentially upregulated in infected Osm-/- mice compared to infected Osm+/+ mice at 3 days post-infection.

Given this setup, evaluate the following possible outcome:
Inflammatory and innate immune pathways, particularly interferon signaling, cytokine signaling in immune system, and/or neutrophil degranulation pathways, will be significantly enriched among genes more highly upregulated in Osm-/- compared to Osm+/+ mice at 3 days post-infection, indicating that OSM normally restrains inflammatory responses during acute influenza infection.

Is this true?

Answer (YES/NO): YES